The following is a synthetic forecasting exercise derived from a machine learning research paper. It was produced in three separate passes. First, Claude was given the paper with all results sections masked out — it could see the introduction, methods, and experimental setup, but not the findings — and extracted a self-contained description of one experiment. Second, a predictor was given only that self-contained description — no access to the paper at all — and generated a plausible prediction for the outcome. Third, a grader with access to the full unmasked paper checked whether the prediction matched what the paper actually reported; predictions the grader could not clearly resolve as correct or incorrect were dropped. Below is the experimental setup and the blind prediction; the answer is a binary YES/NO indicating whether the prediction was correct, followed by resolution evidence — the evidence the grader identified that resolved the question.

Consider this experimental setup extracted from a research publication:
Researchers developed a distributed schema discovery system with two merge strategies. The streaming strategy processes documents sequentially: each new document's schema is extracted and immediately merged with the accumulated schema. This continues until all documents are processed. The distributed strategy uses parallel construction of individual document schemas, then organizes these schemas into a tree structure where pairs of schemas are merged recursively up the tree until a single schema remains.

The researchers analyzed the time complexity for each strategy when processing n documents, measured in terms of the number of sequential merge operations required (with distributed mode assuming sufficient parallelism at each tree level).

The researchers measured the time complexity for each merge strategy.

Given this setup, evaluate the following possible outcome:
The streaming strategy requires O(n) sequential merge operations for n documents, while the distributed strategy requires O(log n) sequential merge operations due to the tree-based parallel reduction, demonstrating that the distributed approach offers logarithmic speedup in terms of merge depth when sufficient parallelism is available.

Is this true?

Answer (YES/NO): YES